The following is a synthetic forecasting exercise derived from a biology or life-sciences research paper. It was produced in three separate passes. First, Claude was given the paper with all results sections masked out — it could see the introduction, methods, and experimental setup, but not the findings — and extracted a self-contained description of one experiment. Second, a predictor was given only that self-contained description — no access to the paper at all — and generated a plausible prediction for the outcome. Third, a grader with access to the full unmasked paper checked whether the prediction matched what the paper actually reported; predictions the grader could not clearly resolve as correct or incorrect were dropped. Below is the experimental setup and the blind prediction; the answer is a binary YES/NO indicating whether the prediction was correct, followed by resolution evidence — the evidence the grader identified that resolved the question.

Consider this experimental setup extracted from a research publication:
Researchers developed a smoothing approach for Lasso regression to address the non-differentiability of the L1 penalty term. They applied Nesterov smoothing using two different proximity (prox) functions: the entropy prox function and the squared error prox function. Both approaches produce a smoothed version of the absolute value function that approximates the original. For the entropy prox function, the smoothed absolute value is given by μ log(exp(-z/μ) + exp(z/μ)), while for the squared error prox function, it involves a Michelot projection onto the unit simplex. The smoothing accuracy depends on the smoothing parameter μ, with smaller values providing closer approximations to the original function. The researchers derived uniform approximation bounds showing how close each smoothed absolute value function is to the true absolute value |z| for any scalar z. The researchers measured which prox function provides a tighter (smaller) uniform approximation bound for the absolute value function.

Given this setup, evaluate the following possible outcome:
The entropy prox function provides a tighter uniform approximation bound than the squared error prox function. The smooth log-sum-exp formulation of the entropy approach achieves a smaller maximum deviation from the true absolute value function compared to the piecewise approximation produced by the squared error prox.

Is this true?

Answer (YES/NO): NO